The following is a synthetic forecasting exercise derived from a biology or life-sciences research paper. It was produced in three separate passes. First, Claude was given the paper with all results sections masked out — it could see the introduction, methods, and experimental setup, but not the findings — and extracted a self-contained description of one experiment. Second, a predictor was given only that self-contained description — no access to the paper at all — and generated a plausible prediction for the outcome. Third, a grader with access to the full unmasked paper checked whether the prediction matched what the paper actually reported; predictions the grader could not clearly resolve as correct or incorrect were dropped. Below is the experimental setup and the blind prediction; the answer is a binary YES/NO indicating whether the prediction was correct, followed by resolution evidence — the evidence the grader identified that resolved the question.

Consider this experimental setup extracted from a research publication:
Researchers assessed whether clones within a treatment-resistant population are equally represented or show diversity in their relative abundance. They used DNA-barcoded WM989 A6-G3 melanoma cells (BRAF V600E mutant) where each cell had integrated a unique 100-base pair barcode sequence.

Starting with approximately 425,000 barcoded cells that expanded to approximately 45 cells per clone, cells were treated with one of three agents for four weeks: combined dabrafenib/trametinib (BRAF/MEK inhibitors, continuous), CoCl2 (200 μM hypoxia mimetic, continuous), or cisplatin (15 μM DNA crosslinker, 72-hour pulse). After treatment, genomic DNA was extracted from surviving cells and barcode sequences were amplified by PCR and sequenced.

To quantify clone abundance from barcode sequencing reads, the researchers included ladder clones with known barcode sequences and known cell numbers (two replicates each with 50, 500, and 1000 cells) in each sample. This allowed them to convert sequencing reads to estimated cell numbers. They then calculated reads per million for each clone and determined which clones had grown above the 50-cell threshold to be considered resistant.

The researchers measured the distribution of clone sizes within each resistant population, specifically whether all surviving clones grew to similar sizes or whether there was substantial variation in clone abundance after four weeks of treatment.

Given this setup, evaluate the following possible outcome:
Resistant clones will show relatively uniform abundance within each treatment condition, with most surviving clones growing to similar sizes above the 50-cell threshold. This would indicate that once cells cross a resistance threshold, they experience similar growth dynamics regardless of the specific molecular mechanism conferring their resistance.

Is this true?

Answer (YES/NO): NO